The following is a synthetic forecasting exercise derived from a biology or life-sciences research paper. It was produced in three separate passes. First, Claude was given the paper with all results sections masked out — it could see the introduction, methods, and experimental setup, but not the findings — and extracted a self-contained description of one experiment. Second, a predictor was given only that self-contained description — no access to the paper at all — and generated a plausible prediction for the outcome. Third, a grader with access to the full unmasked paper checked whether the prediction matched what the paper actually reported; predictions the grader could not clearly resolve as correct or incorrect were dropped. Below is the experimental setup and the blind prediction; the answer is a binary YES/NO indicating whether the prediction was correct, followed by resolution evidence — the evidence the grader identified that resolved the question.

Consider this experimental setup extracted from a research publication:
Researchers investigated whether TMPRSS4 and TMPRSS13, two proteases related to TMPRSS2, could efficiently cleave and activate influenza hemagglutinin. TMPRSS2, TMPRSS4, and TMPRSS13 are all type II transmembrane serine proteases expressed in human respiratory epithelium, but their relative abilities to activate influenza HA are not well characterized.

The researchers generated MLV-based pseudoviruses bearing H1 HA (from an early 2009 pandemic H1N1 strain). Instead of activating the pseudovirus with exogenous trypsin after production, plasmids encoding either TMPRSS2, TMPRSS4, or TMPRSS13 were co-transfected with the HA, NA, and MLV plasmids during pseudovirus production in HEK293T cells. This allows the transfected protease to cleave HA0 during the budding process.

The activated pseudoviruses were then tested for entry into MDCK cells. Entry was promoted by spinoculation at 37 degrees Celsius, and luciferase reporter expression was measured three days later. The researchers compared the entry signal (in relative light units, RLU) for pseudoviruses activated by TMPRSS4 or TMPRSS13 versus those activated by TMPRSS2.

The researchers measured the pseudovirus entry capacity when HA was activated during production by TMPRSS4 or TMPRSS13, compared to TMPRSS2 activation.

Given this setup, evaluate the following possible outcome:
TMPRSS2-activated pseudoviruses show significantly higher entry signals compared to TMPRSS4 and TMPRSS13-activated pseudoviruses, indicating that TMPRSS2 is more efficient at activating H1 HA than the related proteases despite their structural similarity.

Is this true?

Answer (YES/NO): NO